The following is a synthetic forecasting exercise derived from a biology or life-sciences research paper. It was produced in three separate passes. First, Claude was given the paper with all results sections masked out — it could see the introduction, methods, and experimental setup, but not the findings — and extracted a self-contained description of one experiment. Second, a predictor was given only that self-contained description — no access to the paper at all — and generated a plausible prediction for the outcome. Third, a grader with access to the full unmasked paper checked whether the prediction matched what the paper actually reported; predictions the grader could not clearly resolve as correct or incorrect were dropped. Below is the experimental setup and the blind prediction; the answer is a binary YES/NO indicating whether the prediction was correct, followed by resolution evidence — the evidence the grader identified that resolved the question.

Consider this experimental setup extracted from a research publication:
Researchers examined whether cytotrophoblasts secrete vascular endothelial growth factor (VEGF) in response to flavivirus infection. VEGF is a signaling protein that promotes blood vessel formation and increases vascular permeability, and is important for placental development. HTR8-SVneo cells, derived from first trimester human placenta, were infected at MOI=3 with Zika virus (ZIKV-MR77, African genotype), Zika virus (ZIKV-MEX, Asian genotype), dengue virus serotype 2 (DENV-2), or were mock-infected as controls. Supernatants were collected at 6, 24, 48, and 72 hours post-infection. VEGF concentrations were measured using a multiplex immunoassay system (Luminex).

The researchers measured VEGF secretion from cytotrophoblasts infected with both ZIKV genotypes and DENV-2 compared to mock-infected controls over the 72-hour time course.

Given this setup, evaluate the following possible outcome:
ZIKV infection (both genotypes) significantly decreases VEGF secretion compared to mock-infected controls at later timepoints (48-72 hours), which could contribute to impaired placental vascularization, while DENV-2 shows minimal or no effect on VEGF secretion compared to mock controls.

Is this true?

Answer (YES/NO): NO